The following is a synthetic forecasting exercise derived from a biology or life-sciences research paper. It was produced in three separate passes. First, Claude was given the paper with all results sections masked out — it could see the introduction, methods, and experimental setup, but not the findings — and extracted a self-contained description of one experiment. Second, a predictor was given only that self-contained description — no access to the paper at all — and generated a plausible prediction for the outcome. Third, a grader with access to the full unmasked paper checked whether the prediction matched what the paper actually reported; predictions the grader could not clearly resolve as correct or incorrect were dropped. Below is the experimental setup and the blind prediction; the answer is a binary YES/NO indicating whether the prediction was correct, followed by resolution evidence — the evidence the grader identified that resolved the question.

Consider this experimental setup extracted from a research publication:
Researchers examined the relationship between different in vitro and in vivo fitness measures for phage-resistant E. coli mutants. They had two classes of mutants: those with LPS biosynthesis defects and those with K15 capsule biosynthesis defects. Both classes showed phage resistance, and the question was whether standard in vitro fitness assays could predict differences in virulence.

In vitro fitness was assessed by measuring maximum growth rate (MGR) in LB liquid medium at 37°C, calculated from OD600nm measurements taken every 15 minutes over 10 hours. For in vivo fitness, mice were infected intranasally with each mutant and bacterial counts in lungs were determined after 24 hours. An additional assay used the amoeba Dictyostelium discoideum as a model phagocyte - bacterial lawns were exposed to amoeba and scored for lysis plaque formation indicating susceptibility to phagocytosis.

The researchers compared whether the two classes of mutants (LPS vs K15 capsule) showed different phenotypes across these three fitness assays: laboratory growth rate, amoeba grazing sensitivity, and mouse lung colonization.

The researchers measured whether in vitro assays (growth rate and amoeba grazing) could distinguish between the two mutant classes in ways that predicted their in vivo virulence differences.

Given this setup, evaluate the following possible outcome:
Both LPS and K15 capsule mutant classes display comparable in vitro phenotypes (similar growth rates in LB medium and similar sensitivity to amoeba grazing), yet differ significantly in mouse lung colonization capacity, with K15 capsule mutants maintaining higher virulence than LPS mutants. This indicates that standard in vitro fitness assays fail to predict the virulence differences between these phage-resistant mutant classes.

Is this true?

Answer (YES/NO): YES